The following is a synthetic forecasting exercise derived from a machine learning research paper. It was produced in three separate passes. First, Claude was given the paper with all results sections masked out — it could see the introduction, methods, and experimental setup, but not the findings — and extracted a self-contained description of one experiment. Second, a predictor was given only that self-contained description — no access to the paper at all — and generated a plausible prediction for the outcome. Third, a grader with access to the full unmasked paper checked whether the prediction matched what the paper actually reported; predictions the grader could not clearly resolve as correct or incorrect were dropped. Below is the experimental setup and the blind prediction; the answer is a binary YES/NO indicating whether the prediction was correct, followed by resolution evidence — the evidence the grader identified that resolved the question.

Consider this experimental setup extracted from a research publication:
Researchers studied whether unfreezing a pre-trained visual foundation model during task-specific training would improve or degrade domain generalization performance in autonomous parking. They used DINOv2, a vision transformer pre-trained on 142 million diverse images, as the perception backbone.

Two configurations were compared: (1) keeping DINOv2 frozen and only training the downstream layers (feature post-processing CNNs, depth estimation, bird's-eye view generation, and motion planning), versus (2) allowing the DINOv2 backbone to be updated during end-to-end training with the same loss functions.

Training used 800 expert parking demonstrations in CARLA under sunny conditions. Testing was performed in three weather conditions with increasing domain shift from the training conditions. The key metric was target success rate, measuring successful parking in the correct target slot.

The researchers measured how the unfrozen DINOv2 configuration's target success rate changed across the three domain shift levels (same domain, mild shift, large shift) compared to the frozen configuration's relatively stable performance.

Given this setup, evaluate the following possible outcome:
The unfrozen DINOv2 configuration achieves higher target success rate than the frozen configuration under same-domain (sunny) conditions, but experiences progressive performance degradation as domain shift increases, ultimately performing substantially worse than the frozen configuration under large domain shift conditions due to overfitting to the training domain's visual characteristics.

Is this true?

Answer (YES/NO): NO